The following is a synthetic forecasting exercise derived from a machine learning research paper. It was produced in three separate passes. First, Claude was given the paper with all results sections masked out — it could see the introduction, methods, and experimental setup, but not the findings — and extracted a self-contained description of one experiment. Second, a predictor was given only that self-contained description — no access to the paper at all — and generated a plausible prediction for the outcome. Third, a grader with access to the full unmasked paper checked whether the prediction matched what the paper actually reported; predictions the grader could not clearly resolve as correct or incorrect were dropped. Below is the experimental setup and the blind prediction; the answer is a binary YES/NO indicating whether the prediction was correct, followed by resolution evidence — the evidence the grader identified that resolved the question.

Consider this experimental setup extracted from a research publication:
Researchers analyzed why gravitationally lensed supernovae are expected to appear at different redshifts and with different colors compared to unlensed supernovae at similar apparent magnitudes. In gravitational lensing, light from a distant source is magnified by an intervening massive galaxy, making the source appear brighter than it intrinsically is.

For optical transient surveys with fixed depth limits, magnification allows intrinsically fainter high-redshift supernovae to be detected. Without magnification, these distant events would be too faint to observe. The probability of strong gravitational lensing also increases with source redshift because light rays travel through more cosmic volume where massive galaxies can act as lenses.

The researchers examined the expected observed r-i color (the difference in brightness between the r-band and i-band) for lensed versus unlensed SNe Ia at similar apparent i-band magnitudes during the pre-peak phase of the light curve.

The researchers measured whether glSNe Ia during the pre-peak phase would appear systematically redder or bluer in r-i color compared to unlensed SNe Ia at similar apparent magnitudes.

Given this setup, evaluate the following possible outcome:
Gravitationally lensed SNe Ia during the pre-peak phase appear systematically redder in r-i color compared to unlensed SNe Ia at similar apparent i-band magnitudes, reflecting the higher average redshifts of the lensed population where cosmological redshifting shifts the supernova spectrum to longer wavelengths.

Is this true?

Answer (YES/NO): YES